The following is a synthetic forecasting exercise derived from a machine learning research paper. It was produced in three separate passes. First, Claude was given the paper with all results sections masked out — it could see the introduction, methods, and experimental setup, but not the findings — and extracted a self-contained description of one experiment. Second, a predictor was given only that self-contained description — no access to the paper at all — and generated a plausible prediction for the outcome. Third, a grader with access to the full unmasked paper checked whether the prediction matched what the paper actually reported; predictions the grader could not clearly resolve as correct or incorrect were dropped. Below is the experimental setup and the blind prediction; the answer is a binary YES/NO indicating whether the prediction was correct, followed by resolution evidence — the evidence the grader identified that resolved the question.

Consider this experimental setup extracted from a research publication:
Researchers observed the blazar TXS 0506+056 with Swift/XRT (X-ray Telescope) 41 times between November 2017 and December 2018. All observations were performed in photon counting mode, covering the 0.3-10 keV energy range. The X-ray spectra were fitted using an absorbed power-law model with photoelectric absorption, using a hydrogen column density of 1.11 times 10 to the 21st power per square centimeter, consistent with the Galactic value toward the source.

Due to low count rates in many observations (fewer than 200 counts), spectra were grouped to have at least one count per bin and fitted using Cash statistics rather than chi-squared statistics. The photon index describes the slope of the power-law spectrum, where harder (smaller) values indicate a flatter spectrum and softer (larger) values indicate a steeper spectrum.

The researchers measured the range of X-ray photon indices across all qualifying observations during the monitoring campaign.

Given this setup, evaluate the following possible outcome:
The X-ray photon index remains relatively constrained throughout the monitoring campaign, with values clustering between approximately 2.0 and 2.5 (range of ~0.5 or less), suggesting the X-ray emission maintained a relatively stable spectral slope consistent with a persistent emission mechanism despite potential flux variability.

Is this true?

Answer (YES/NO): NO